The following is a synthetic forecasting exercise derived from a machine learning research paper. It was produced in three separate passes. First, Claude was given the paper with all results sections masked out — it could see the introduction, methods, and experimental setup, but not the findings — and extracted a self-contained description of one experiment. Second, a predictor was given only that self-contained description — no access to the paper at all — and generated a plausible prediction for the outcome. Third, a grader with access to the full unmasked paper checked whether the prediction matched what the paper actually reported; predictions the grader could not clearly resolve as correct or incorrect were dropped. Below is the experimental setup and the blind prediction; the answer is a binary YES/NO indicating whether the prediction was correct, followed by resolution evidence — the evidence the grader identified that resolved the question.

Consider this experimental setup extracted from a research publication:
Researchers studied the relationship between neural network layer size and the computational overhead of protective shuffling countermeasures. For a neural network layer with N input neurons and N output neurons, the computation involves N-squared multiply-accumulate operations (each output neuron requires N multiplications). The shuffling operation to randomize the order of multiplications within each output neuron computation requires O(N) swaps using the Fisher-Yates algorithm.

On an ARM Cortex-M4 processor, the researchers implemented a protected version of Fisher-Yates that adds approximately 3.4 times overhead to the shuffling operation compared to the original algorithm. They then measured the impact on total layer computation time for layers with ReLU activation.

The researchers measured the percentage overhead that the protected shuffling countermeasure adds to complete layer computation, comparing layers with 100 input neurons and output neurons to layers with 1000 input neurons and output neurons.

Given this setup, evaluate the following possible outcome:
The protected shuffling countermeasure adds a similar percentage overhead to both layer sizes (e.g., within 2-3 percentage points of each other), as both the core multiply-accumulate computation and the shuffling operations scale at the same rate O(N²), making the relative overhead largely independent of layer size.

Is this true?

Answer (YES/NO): NO